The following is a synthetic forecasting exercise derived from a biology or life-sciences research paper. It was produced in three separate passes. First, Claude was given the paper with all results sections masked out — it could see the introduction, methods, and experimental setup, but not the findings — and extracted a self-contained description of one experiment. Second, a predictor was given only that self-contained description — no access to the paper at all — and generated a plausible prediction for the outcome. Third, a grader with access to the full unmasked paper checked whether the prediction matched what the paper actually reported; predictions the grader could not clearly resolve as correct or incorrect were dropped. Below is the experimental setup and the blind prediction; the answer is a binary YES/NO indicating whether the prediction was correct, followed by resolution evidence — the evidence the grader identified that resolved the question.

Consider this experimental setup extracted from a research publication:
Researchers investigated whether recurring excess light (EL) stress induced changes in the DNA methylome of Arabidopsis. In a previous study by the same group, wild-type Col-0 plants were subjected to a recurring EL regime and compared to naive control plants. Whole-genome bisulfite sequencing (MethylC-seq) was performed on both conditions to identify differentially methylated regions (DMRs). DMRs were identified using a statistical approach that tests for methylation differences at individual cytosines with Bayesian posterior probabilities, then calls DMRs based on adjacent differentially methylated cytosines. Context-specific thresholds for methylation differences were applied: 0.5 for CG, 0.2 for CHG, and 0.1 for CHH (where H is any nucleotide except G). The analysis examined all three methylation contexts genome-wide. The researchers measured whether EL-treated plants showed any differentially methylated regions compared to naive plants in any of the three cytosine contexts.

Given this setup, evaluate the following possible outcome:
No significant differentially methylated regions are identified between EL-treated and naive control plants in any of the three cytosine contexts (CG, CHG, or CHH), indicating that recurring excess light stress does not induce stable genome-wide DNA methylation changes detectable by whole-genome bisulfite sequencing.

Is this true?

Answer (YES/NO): YES